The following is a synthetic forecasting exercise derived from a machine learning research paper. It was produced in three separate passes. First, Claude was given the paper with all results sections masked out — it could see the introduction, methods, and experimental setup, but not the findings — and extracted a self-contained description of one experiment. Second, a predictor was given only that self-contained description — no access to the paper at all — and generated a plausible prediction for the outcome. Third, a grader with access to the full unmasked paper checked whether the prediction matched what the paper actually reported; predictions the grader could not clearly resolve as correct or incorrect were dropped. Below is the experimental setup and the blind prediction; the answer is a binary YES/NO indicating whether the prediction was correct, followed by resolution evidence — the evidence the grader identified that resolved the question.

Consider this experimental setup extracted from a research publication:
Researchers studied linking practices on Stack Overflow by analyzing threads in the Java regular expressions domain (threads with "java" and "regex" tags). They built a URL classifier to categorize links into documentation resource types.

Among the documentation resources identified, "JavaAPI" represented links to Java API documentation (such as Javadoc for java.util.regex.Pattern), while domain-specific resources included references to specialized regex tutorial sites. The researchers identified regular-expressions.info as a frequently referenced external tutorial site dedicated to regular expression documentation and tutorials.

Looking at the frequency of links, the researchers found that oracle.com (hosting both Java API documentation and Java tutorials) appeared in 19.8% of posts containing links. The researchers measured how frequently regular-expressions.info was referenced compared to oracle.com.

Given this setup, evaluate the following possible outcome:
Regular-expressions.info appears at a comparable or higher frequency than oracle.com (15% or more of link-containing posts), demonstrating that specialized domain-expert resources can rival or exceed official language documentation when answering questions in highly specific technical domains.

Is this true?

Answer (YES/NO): NO